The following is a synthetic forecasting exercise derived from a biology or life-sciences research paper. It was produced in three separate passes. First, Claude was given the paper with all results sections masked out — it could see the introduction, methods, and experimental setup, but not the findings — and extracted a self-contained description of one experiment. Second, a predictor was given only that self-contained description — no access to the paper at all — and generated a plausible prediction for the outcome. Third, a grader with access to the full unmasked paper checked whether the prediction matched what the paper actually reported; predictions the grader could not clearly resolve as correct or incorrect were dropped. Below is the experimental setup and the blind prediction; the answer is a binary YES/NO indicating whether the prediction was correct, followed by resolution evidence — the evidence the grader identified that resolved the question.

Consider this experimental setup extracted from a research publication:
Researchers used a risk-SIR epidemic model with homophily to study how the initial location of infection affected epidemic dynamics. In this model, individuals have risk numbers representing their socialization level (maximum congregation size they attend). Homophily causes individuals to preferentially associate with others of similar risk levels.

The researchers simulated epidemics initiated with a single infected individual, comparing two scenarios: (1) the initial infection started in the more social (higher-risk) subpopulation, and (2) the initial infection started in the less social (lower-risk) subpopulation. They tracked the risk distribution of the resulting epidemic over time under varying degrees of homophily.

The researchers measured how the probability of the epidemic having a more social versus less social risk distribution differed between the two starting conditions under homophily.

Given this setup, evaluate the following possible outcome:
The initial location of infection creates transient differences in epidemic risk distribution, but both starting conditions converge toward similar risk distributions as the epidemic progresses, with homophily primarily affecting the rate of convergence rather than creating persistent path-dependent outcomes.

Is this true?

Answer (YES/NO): YES